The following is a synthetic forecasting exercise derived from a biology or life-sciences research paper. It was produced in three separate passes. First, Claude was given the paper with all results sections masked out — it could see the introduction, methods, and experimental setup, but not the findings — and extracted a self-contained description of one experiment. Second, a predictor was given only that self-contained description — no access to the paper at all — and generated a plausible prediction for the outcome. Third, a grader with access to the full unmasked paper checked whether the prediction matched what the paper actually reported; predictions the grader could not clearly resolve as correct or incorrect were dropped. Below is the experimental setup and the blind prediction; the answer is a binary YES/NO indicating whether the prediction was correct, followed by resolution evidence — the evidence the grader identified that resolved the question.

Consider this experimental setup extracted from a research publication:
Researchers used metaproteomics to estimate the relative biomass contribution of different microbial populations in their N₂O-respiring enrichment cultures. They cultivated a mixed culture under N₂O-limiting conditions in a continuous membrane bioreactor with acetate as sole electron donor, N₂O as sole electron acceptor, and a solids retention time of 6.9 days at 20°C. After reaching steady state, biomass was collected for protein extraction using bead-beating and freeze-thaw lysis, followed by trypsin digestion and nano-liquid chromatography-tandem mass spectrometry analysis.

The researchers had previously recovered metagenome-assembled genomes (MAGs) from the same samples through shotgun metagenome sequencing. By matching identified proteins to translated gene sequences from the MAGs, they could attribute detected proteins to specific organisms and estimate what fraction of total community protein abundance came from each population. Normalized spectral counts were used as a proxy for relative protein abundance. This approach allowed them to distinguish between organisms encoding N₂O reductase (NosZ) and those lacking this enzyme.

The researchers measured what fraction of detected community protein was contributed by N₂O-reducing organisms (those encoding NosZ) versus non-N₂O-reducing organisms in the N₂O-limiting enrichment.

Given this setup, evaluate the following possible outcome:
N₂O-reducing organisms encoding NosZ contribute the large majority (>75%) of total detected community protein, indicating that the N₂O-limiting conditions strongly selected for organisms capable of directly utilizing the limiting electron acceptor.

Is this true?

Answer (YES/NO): NO